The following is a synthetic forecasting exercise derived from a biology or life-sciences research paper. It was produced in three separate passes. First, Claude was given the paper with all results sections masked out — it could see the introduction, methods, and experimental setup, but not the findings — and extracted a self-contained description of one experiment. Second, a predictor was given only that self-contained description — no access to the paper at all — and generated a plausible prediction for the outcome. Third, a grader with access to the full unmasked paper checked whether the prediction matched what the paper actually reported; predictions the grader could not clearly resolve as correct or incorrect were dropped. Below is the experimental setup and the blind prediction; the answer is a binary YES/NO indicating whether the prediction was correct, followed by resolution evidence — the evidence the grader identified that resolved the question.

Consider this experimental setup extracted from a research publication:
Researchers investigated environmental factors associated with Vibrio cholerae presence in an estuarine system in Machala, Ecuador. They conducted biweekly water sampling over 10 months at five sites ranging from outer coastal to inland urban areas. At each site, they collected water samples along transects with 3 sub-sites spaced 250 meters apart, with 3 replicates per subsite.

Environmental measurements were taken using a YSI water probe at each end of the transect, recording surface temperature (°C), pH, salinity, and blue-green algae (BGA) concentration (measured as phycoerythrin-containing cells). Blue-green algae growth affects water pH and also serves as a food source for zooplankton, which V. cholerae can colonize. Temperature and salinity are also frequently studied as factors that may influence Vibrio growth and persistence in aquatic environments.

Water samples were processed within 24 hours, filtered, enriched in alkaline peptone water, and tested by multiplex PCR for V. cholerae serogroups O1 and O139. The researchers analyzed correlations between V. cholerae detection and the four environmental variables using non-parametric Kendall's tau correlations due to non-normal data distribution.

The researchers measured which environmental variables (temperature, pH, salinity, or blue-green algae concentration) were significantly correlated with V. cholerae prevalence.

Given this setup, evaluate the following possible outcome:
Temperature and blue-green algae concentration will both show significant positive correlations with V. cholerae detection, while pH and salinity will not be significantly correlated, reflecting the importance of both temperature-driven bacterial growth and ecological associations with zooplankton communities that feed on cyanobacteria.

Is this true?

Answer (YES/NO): NO